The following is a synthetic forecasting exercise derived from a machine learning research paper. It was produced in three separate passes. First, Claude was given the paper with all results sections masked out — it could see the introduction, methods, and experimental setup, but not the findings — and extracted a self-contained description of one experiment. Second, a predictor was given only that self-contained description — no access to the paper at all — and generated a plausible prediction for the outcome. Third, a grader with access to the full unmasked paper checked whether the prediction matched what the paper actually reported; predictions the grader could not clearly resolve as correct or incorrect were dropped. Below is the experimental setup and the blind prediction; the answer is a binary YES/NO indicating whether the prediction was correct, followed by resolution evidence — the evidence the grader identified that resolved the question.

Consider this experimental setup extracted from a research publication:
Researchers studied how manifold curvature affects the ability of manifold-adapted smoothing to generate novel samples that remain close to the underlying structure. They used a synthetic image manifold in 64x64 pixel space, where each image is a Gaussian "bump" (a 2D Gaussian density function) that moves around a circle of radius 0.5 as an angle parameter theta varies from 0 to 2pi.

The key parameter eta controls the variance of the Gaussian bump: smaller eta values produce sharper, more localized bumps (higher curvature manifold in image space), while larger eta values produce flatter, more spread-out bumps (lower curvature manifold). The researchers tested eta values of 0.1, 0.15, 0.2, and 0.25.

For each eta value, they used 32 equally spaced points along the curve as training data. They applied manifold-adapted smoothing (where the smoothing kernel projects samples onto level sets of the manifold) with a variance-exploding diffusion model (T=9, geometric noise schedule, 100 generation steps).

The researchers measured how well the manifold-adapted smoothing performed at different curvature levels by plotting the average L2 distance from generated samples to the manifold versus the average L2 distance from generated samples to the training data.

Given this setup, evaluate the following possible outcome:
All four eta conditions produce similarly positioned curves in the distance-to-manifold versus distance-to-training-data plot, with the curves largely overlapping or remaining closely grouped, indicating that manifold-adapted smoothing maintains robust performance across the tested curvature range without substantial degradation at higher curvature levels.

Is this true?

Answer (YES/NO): NO